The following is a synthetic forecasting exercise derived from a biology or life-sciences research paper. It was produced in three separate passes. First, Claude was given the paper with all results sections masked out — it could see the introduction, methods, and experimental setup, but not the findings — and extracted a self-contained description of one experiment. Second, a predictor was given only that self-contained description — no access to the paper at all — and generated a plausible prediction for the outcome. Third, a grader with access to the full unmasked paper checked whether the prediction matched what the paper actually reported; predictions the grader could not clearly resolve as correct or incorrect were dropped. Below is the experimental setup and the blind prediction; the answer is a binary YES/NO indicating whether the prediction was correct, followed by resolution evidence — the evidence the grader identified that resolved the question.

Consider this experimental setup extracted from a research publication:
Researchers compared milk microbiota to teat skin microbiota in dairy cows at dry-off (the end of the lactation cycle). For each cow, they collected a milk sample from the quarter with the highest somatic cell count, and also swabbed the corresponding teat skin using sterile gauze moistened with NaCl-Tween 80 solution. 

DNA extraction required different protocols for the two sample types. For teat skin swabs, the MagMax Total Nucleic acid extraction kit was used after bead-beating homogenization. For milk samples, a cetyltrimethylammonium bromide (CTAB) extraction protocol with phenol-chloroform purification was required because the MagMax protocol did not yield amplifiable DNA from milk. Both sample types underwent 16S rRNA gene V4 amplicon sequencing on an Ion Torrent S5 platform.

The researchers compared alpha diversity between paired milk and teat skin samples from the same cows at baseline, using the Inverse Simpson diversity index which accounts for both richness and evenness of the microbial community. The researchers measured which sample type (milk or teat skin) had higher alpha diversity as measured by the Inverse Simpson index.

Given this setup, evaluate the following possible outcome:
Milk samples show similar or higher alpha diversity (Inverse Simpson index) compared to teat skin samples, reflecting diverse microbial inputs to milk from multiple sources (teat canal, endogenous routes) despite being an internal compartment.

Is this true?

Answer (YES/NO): NO